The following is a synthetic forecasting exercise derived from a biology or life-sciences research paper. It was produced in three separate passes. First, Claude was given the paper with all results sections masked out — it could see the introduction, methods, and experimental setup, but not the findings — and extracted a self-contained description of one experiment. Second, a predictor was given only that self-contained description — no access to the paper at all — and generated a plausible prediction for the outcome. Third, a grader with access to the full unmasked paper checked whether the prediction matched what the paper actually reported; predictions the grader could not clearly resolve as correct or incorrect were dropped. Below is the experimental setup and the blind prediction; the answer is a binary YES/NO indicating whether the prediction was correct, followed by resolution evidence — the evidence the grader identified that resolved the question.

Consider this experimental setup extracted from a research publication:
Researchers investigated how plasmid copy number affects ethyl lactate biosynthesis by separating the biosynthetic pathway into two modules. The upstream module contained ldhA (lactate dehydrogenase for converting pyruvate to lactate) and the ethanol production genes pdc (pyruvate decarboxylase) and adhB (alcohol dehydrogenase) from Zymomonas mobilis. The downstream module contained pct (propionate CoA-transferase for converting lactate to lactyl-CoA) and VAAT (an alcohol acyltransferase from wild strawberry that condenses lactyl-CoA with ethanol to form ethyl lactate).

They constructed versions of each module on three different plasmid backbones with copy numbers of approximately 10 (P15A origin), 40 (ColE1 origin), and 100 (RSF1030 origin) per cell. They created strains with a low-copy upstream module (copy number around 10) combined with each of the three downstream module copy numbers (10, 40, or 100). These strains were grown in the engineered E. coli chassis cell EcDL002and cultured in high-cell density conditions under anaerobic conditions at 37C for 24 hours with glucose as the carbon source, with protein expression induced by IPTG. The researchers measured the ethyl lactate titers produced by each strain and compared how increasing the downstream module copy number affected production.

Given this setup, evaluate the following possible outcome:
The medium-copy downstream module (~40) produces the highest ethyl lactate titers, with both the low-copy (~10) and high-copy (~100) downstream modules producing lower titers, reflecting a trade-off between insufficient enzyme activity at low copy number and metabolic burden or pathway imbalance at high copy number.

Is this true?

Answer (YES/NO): NO